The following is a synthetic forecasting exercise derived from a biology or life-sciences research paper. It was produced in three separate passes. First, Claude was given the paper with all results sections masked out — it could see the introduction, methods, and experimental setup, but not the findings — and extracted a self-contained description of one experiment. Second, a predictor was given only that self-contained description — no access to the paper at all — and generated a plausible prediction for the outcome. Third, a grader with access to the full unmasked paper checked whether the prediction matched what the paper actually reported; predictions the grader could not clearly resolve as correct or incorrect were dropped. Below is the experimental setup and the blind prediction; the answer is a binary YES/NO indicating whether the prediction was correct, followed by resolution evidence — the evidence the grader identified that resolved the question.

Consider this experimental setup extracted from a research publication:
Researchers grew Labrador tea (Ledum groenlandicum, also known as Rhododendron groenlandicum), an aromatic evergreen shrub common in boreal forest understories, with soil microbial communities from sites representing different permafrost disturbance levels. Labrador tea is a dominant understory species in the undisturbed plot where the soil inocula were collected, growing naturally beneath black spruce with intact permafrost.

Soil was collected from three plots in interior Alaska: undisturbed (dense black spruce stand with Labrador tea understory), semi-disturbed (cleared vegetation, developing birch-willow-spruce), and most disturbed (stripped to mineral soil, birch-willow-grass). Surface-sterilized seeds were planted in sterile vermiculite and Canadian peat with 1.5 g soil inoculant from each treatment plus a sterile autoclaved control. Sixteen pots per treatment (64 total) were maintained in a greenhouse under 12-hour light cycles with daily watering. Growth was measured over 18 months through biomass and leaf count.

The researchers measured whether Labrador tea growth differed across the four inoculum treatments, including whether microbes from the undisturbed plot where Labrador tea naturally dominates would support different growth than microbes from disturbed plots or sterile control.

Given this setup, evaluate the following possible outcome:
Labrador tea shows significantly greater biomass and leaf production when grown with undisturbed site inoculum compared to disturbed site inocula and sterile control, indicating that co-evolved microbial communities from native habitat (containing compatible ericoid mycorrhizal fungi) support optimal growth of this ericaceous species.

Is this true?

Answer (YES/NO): NO